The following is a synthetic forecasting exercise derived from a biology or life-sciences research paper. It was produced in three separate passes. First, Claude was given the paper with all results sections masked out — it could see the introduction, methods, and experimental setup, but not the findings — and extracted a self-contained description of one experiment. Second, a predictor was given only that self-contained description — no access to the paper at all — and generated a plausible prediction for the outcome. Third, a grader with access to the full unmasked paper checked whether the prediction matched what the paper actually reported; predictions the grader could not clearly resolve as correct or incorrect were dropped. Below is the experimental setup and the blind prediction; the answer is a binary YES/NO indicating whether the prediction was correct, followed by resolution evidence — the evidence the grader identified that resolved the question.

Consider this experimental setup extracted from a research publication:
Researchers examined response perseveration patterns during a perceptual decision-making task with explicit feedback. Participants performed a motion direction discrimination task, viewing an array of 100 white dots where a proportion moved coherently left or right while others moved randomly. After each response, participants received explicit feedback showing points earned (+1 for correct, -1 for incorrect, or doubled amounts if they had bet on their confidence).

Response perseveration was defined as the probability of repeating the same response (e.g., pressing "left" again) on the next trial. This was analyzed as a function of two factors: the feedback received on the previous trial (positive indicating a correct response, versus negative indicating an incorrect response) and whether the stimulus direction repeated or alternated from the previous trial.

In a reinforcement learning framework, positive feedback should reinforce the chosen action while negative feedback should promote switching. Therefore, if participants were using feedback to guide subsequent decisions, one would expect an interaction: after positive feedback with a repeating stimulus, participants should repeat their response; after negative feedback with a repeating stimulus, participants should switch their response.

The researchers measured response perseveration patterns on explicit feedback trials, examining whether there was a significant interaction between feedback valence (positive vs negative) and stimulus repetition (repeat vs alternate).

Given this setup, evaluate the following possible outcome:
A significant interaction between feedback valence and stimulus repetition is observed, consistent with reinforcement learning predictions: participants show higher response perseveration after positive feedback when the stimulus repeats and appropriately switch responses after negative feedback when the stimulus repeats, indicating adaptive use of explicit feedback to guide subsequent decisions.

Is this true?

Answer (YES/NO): YES